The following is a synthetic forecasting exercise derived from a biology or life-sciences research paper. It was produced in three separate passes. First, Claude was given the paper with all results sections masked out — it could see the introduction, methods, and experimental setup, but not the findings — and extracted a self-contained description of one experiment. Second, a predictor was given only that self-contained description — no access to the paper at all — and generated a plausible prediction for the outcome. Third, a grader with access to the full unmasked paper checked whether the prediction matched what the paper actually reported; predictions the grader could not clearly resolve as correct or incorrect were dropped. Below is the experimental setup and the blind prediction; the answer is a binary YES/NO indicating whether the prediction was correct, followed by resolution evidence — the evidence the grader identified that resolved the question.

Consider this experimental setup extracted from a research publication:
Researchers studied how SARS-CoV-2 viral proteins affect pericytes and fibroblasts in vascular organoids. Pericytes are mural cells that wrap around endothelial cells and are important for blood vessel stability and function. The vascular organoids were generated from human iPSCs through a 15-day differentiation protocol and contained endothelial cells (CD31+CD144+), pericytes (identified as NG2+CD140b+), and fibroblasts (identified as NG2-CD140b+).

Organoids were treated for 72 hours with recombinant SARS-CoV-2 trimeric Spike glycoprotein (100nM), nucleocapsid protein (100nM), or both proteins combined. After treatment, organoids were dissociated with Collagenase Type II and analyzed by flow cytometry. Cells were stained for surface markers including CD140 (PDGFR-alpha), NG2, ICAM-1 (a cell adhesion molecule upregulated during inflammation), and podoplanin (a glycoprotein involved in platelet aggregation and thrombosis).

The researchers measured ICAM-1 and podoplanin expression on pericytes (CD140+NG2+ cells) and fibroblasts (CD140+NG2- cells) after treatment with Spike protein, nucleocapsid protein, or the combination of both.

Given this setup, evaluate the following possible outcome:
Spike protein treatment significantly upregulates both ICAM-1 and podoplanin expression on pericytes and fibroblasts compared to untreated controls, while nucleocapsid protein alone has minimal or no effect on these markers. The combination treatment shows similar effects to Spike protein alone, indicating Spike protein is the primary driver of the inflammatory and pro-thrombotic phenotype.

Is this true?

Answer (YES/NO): NO